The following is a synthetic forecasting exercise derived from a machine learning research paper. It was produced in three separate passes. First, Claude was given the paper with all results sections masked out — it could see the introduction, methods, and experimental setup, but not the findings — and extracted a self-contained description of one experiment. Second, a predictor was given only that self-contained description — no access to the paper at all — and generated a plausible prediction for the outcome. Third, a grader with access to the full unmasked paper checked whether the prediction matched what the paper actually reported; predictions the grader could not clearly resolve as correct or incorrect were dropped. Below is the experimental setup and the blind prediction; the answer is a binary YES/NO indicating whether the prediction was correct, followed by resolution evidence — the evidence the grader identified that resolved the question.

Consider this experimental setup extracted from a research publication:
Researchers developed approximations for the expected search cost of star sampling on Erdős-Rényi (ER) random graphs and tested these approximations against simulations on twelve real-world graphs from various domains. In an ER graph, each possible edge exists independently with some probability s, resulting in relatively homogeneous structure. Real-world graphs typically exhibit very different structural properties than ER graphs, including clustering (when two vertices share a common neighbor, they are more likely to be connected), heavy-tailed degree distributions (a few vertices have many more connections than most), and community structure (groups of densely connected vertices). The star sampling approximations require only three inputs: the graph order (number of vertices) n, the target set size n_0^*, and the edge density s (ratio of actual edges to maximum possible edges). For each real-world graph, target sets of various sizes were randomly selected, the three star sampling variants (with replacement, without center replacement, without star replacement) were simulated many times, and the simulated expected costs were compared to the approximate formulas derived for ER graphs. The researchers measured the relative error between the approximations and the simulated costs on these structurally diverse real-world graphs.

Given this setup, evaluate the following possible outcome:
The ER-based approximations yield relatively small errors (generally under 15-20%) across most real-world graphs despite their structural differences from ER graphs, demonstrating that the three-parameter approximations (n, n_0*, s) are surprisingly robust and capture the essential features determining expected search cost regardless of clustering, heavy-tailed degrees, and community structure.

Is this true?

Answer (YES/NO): NO